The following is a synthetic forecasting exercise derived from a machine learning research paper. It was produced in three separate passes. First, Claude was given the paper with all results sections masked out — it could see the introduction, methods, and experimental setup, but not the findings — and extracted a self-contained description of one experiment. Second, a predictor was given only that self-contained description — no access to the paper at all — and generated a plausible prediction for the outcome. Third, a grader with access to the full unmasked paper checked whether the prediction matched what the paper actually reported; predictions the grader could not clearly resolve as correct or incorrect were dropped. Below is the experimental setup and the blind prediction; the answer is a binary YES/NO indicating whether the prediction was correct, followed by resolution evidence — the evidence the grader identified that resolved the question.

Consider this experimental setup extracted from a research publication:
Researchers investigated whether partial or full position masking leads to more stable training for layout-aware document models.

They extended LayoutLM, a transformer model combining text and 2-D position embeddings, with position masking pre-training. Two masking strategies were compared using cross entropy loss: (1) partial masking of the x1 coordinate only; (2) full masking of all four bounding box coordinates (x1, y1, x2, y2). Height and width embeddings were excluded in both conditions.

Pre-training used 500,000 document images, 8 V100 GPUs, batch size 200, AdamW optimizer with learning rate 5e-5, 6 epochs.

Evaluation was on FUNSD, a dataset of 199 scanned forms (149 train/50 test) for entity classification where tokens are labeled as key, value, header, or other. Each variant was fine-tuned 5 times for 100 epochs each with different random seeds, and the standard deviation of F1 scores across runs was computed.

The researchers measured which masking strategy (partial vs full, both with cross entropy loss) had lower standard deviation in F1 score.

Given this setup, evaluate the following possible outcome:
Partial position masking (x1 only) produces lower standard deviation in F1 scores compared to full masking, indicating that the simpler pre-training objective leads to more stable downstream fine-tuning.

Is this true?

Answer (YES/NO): YES